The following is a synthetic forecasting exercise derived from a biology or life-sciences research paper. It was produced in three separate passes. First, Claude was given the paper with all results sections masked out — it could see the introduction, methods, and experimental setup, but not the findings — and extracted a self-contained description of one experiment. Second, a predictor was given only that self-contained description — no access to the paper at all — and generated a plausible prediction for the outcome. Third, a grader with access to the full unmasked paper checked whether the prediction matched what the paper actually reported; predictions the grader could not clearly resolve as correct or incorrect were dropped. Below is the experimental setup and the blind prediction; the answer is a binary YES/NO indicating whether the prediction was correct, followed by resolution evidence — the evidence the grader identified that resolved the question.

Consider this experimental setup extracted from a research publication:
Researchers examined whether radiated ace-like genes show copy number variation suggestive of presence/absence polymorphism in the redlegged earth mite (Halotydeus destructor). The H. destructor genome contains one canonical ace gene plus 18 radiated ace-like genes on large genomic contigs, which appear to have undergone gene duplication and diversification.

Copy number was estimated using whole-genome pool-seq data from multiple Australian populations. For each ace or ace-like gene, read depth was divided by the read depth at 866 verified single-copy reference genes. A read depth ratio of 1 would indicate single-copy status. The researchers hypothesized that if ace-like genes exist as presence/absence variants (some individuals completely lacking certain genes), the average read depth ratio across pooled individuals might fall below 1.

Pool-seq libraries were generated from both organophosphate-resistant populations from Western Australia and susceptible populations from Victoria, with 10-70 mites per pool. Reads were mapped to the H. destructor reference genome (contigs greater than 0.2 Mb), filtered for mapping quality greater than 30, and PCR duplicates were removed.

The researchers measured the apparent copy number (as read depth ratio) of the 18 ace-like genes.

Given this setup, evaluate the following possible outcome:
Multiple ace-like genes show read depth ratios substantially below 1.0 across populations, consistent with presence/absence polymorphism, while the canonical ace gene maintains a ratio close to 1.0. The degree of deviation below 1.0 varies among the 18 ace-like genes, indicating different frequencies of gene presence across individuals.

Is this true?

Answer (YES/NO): NO